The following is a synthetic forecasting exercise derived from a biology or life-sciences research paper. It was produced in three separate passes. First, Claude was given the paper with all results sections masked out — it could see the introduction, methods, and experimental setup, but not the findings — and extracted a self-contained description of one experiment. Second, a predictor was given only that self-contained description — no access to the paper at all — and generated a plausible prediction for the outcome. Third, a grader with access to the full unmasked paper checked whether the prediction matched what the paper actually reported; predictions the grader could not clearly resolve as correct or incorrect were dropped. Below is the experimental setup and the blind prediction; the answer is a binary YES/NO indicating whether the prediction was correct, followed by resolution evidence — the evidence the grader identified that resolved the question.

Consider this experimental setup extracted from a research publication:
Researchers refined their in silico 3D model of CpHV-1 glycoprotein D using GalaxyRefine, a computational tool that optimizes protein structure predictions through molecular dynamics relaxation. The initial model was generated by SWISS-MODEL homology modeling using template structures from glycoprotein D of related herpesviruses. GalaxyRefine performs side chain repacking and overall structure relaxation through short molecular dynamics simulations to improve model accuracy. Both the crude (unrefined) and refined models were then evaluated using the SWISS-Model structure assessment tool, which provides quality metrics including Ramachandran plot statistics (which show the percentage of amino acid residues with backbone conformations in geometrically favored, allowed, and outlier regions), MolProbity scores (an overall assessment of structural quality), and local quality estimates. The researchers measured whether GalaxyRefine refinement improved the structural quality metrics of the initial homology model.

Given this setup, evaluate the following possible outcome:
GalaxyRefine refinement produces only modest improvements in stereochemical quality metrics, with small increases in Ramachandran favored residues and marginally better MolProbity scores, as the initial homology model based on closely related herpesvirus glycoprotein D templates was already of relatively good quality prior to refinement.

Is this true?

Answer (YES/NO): YES